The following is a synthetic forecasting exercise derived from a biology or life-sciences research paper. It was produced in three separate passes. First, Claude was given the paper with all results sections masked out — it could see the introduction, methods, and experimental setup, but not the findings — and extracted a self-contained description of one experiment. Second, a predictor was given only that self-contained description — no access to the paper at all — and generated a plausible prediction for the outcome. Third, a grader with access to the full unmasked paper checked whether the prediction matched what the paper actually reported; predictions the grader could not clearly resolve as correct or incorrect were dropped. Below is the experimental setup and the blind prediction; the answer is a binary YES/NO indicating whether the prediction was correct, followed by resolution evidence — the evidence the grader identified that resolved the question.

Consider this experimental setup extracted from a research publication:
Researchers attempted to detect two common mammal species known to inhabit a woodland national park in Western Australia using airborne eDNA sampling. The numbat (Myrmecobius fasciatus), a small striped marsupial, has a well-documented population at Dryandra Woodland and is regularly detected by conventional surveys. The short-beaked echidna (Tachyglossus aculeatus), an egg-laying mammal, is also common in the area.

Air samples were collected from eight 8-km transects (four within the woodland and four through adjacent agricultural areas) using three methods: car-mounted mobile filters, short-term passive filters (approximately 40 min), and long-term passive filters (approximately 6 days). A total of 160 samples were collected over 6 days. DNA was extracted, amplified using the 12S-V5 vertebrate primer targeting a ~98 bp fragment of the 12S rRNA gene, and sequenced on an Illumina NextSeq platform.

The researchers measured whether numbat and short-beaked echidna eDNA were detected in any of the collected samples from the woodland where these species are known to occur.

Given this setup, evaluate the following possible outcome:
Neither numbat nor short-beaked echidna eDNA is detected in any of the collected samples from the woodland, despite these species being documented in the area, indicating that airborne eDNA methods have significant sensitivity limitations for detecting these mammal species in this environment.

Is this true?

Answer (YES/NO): YES